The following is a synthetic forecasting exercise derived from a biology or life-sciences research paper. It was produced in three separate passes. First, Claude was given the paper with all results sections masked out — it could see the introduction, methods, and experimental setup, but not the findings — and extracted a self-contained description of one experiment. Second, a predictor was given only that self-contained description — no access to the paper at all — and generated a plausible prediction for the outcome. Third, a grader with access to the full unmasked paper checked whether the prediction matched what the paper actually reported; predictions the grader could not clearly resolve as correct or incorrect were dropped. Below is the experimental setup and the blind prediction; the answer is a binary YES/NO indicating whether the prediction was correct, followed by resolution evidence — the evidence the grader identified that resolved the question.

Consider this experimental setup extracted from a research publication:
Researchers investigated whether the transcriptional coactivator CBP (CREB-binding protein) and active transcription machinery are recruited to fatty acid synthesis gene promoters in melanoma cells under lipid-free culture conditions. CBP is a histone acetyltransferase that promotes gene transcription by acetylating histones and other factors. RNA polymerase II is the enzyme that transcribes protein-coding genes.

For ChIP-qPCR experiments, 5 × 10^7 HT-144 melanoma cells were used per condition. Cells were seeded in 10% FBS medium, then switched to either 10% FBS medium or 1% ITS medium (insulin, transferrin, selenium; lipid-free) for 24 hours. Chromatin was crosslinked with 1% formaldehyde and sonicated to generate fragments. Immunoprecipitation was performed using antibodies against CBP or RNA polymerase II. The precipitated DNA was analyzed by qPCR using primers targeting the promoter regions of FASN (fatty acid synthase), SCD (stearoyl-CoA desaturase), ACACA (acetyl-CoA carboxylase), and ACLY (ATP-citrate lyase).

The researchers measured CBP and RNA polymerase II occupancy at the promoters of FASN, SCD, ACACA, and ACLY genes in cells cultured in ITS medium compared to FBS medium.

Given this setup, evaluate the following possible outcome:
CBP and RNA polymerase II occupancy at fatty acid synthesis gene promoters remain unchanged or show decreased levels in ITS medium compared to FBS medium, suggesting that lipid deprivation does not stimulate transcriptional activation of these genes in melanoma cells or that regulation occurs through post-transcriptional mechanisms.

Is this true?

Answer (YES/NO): NO